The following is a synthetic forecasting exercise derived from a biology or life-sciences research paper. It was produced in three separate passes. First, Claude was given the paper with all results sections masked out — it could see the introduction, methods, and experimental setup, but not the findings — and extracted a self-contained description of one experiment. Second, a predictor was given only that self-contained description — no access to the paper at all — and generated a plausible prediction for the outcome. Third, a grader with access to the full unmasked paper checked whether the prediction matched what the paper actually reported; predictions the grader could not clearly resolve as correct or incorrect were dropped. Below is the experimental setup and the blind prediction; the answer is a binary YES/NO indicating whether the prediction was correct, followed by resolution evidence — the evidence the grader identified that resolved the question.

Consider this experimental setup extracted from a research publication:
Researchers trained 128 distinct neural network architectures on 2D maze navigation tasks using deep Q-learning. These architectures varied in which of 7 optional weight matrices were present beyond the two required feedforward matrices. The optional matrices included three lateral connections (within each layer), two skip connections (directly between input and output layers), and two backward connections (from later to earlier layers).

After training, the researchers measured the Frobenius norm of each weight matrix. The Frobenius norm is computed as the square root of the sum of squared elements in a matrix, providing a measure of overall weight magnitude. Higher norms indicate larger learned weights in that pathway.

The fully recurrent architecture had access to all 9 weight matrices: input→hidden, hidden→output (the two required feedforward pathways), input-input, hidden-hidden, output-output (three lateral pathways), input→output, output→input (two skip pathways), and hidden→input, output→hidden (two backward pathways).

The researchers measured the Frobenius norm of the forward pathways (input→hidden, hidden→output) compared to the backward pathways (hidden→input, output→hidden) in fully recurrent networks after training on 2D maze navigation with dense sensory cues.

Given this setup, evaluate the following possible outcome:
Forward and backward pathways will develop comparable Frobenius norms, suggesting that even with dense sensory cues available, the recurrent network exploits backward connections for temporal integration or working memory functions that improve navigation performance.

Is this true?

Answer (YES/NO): NO